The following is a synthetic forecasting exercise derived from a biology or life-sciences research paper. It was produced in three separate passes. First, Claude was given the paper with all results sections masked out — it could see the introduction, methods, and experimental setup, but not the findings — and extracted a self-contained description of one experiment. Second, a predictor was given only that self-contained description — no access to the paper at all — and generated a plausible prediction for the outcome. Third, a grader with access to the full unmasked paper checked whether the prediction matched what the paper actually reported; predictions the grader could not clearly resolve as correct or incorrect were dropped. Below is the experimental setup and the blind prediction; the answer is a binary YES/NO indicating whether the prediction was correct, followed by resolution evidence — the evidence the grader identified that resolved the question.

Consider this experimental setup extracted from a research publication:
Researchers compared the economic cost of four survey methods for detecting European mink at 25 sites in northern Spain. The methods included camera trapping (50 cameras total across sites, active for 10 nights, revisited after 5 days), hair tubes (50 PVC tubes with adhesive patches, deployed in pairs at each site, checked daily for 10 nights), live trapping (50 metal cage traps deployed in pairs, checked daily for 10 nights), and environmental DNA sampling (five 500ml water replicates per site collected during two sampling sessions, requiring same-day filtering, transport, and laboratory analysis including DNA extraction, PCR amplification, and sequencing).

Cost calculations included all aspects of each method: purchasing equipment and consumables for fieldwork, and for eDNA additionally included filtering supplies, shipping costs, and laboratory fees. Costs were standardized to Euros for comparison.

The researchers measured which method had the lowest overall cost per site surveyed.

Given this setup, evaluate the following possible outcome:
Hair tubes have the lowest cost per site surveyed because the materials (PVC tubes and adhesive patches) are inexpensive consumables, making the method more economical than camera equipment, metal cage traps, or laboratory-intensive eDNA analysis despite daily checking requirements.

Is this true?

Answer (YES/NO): YES